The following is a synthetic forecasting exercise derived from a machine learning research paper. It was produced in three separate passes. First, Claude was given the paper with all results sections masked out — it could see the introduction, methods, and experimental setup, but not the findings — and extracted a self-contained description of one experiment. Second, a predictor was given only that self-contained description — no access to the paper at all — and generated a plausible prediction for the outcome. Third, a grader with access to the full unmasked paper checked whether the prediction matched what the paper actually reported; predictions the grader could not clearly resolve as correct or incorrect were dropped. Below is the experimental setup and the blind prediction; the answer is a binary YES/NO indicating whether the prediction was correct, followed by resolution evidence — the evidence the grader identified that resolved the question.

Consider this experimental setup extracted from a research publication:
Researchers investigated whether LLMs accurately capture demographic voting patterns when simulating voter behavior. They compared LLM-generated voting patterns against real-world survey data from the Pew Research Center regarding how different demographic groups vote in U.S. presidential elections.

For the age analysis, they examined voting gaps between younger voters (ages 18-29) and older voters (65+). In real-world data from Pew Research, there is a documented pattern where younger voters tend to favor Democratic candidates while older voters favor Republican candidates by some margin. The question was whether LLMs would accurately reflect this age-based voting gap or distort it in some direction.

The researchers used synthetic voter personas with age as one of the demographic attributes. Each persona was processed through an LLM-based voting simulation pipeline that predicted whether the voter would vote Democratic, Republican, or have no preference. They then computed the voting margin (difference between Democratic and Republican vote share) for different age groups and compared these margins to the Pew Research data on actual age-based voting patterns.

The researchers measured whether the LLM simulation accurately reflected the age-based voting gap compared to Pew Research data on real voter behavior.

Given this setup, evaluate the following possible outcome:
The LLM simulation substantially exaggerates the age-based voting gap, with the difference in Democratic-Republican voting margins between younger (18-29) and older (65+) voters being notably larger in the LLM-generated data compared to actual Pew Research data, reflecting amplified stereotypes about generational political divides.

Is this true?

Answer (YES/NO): YES